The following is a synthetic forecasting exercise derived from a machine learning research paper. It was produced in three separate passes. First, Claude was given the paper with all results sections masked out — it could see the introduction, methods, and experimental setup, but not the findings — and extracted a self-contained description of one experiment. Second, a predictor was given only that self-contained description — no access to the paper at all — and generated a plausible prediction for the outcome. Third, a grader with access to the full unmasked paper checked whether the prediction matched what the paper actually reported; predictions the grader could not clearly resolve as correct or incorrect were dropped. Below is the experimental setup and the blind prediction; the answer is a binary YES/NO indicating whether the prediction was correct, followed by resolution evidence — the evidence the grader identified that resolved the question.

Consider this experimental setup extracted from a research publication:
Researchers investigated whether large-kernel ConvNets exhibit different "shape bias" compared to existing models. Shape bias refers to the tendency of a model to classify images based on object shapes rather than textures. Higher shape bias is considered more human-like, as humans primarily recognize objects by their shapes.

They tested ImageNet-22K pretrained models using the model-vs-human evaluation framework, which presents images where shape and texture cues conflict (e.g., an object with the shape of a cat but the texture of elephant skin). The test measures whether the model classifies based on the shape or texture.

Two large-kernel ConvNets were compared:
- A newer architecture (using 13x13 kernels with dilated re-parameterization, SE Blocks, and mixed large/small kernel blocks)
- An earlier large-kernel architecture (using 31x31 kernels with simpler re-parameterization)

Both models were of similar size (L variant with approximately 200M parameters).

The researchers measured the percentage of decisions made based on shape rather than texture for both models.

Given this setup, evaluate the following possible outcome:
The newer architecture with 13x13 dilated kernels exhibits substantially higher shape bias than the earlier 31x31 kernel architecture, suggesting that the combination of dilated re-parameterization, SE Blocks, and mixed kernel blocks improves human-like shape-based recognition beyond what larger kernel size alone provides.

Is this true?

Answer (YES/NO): YES